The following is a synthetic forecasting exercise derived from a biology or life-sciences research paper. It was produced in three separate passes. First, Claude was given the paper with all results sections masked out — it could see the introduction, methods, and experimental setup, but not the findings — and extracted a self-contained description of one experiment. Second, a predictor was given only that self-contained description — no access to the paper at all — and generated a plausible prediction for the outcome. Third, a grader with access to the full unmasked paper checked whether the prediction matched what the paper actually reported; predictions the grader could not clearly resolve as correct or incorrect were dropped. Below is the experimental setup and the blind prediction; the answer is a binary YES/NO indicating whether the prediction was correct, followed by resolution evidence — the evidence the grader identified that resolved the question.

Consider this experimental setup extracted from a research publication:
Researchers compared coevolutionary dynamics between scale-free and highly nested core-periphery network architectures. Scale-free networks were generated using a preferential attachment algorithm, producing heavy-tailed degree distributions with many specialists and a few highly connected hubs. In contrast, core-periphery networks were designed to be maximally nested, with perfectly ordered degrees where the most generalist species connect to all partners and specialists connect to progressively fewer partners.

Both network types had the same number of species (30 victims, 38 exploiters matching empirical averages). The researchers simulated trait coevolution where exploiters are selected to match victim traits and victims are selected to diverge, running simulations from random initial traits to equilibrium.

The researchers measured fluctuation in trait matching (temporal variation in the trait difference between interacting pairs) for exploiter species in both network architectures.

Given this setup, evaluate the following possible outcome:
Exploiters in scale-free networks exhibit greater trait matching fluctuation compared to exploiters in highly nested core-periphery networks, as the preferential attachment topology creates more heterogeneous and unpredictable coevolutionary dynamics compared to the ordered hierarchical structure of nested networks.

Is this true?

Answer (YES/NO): NO